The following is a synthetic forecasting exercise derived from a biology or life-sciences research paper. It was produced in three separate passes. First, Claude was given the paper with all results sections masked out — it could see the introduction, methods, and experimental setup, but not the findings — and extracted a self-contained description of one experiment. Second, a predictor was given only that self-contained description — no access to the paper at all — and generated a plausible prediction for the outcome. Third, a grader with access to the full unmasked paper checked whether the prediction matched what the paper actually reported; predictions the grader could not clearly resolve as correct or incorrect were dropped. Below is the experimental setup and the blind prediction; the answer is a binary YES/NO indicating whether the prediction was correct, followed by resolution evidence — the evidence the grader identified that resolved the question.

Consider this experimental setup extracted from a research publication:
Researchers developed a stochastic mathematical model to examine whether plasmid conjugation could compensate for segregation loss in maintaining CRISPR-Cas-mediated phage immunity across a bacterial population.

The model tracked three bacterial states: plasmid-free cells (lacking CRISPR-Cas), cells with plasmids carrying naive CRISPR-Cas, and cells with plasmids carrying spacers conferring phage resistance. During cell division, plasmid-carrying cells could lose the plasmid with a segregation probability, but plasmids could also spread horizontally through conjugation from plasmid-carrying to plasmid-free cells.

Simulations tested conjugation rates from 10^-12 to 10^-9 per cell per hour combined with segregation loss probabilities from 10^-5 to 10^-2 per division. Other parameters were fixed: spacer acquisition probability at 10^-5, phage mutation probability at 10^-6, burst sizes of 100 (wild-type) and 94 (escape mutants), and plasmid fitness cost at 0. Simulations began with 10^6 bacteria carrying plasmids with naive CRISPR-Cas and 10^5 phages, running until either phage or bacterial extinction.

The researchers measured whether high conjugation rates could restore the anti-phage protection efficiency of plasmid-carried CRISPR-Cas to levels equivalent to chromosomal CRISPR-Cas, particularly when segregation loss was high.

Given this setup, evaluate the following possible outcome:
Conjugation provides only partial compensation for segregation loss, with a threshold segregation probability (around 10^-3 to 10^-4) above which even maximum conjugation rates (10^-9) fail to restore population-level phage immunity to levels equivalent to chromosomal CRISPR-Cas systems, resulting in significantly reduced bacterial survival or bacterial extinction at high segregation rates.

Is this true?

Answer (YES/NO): NO